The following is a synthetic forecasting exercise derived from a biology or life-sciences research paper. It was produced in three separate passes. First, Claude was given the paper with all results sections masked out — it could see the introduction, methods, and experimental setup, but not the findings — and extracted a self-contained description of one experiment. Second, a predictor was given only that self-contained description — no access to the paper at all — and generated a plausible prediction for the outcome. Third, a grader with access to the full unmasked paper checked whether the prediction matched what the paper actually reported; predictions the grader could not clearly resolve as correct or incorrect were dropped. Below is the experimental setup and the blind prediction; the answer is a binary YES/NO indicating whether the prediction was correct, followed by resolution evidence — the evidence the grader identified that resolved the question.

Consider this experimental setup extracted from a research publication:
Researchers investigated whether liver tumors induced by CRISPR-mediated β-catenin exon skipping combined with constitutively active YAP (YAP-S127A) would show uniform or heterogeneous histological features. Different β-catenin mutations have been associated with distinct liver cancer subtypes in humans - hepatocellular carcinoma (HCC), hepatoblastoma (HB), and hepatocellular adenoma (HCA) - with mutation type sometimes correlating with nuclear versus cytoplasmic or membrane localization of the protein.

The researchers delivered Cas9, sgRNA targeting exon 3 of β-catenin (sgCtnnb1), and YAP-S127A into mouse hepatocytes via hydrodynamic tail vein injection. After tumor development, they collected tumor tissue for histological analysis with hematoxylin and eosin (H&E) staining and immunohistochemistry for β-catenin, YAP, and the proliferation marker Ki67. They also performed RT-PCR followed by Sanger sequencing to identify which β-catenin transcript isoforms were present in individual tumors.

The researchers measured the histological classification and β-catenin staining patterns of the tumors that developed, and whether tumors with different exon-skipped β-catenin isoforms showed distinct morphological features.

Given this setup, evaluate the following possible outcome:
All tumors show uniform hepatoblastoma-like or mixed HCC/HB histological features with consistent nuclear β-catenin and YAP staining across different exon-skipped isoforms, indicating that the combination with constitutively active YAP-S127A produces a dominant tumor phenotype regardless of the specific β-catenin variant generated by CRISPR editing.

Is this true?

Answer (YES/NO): NO